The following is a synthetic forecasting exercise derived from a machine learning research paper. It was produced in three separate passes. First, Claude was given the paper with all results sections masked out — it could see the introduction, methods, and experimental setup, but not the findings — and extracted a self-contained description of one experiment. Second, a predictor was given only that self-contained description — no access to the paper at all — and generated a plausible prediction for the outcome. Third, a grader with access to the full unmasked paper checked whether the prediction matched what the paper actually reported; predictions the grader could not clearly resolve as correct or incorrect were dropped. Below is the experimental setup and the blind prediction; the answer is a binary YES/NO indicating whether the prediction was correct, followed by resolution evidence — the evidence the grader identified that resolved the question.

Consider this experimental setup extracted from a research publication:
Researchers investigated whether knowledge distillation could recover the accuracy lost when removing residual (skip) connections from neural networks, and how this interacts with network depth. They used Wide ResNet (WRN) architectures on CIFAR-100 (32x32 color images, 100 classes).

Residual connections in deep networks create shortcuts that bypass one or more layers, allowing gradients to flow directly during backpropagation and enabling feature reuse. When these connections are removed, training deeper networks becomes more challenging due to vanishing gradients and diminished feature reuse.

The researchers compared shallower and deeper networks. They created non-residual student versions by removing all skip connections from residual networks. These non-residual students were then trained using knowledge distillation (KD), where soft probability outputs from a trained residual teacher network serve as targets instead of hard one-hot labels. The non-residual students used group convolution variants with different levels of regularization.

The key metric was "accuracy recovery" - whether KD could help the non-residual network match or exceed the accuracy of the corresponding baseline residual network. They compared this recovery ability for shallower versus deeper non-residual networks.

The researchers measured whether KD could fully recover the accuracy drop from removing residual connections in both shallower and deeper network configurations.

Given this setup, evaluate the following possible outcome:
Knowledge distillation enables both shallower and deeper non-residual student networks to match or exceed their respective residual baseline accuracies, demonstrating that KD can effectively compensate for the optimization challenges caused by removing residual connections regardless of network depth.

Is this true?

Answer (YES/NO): NO